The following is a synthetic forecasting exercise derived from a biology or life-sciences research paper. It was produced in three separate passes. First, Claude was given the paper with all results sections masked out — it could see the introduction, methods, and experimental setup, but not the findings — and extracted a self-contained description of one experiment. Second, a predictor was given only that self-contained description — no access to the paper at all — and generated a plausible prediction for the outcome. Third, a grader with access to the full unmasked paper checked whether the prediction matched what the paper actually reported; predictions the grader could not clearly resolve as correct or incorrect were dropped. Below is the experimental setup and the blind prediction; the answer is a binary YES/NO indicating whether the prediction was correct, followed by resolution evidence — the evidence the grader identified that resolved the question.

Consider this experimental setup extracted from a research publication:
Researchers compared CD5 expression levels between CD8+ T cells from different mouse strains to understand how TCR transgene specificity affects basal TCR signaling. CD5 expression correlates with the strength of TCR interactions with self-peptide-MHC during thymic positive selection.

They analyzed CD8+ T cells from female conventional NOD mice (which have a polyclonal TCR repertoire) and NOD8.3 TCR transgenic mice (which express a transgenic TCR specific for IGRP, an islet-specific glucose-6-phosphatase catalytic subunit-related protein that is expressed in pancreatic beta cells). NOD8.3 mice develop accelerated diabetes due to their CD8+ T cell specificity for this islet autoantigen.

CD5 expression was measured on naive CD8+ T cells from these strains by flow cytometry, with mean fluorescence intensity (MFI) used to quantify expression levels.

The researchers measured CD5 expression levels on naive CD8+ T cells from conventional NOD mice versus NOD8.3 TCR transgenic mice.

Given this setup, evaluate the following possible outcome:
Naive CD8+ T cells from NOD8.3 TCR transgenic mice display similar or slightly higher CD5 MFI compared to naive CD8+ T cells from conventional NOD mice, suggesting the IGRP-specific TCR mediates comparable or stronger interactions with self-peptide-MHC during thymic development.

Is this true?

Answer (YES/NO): NO